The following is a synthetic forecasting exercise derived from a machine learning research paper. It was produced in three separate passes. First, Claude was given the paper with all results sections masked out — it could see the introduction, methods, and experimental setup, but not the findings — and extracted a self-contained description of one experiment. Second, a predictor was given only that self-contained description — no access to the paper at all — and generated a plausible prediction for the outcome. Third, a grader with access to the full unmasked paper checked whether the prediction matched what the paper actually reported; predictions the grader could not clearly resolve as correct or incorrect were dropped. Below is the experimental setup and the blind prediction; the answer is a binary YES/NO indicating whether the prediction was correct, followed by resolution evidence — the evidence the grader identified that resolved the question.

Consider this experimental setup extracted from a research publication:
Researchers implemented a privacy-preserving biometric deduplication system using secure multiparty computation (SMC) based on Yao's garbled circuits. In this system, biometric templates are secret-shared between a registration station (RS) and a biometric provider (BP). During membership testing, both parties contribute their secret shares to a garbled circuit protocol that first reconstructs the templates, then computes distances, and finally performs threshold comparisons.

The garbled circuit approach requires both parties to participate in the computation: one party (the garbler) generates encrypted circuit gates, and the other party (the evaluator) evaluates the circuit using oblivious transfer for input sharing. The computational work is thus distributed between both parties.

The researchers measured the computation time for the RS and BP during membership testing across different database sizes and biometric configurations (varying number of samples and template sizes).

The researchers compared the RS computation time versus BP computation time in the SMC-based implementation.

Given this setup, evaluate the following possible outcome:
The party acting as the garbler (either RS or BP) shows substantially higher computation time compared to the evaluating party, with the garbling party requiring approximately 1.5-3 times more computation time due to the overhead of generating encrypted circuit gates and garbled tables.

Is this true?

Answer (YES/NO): NO